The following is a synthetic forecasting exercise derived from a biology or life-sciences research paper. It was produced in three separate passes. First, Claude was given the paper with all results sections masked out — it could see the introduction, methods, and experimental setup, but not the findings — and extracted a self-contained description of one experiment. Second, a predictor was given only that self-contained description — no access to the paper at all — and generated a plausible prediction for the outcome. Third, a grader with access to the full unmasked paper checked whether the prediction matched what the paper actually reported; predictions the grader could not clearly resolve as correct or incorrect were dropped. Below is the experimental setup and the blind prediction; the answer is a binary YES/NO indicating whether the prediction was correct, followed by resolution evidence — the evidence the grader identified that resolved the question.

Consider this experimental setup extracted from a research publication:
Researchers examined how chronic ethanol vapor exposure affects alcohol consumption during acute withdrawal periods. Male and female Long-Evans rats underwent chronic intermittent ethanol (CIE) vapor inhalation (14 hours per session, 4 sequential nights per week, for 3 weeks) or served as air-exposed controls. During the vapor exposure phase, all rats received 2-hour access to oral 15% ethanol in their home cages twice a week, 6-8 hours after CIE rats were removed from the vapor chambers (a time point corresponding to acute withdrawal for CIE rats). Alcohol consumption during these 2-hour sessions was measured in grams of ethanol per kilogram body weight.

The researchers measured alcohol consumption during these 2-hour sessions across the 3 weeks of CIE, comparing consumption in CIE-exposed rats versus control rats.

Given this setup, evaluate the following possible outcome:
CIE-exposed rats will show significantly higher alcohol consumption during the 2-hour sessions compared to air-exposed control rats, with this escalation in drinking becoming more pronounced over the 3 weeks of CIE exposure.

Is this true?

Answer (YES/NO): NO